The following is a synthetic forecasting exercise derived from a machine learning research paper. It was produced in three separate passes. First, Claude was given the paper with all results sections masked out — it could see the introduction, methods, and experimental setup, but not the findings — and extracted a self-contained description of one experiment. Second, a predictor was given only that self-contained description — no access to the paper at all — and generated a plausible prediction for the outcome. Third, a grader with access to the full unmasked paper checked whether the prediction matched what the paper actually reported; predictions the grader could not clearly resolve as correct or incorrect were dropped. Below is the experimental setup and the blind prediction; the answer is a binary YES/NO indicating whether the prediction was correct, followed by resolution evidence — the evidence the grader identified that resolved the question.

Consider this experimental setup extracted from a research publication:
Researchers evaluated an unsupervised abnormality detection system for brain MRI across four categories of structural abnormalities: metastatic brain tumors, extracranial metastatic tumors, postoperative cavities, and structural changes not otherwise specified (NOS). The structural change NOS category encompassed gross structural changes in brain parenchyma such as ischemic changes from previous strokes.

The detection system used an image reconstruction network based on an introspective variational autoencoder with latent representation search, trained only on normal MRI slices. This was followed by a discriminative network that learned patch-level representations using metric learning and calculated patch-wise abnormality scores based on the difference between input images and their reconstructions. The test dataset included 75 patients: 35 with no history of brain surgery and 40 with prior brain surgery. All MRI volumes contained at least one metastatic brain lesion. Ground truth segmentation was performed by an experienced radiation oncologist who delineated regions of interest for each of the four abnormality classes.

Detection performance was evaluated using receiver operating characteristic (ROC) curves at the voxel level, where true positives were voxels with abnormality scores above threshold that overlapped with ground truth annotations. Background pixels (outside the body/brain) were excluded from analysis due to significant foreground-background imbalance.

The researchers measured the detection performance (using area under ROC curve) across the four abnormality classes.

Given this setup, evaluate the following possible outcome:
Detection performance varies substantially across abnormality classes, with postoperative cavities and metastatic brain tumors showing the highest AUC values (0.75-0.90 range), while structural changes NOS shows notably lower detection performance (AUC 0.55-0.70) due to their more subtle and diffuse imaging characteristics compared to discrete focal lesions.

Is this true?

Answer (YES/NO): NO